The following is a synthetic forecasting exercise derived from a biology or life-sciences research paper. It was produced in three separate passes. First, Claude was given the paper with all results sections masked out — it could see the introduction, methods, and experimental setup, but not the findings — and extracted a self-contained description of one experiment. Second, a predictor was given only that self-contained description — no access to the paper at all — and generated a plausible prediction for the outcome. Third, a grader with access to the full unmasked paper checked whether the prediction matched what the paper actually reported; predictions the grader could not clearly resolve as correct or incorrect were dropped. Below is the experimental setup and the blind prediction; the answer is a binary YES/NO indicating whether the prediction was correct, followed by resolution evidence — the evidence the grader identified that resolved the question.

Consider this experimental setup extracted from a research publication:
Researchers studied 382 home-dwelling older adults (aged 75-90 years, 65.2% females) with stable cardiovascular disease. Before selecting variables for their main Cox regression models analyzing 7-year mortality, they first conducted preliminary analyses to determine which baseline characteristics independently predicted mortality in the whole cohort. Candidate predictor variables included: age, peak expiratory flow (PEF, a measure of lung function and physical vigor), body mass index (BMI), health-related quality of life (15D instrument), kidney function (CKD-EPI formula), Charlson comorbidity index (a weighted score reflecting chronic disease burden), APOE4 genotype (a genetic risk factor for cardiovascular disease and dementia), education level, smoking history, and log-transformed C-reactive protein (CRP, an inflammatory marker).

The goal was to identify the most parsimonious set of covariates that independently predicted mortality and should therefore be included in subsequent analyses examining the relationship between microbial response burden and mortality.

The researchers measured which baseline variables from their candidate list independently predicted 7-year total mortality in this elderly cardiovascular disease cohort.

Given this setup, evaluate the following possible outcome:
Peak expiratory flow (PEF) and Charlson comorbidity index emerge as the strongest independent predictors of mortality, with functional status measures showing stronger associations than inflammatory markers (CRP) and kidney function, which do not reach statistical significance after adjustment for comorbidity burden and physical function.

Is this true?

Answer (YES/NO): NO